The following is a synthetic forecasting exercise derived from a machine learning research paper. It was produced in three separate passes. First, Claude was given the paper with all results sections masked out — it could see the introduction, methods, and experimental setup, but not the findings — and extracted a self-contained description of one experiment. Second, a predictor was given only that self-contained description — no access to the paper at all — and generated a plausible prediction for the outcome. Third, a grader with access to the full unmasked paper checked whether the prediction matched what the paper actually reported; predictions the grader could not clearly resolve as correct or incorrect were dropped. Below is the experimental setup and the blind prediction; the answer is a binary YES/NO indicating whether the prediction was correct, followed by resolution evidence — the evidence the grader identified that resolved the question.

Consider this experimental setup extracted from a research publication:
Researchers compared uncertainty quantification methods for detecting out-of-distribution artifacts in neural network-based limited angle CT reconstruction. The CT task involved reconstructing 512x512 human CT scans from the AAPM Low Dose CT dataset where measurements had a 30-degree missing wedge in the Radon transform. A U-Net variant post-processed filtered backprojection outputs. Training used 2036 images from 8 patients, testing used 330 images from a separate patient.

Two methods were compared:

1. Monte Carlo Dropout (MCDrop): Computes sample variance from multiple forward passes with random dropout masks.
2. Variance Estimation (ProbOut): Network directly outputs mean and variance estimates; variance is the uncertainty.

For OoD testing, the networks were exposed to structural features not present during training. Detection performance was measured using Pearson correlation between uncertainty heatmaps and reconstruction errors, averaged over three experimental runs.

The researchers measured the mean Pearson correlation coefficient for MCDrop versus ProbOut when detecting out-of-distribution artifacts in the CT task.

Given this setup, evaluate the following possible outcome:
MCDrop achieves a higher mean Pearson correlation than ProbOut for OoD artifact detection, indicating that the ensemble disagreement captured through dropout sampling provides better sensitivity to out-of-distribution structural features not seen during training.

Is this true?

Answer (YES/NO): NO